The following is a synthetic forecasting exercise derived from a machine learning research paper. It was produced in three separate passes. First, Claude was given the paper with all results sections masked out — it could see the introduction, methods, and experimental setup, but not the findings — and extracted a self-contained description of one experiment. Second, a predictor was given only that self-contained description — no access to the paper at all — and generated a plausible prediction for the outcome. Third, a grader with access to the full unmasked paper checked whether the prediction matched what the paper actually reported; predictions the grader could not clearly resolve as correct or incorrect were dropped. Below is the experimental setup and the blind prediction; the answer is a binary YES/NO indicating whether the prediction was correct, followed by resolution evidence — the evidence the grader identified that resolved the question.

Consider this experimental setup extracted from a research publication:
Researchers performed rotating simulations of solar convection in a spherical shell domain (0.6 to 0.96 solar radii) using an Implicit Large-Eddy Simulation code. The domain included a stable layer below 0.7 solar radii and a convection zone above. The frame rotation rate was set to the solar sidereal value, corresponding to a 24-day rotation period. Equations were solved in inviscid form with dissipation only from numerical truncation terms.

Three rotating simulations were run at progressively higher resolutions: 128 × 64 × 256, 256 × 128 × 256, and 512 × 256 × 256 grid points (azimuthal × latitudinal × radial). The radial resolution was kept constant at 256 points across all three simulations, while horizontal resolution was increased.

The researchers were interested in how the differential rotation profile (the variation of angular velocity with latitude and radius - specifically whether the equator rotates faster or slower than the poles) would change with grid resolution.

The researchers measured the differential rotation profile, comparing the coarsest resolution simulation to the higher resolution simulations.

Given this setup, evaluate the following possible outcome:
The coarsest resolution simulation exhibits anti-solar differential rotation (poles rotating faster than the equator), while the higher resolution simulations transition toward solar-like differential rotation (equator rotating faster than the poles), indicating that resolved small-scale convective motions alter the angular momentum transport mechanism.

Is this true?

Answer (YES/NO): NO